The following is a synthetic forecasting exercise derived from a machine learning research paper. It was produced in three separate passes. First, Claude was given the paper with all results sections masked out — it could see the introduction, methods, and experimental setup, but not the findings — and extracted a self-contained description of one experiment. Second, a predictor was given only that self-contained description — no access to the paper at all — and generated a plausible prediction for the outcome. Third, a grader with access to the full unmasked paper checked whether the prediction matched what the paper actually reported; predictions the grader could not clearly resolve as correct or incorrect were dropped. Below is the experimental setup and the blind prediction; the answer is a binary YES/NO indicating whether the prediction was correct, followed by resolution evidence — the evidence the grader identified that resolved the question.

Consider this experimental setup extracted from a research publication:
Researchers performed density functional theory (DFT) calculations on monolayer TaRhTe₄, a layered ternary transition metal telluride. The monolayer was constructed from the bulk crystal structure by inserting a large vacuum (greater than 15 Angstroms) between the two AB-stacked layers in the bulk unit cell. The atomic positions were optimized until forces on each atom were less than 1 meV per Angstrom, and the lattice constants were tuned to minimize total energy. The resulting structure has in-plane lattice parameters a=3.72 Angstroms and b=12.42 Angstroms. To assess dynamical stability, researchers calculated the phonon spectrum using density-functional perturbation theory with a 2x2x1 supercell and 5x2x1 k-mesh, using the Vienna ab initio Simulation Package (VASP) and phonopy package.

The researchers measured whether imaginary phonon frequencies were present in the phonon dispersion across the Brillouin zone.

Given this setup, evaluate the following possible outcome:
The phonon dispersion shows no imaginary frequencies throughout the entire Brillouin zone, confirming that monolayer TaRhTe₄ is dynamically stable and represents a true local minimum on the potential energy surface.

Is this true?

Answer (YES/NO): YES